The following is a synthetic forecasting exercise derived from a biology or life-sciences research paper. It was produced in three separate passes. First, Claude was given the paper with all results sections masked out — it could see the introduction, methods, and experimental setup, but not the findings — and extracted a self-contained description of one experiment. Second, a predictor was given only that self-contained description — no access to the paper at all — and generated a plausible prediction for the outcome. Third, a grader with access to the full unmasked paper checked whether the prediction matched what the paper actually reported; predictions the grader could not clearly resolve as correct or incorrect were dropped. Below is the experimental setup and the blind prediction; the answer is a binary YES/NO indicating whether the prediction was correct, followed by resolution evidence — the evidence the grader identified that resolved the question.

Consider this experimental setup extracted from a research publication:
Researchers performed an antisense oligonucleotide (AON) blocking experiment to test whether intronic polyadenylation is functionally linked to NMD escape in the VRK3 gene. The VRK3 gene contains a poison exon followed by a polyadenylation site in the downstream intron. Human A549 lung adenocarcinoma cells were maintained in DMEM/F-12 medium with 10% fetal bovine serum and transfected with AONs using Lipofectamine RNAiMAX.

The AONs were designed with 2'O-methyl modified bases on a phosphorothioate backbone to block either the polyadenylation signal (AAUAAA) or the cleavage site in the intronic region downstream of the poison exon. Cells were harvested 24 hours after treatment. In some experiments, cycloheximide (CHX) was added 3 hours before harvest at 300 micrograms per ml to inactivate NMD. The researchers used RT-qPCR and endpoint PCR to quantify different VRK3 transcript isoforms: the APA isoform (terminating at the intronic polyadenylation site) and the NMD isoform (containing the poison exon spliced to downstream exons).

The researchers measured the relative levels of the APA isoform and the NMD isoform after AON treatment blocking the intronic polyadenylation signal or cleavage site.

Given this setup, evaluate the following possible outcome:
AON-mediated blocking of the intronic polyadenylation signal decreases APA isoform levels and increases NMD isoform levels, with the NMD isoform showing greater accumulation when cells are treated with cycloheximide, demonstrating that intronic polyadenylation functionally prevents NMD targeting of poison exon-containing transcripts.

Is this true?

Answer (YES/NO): YES